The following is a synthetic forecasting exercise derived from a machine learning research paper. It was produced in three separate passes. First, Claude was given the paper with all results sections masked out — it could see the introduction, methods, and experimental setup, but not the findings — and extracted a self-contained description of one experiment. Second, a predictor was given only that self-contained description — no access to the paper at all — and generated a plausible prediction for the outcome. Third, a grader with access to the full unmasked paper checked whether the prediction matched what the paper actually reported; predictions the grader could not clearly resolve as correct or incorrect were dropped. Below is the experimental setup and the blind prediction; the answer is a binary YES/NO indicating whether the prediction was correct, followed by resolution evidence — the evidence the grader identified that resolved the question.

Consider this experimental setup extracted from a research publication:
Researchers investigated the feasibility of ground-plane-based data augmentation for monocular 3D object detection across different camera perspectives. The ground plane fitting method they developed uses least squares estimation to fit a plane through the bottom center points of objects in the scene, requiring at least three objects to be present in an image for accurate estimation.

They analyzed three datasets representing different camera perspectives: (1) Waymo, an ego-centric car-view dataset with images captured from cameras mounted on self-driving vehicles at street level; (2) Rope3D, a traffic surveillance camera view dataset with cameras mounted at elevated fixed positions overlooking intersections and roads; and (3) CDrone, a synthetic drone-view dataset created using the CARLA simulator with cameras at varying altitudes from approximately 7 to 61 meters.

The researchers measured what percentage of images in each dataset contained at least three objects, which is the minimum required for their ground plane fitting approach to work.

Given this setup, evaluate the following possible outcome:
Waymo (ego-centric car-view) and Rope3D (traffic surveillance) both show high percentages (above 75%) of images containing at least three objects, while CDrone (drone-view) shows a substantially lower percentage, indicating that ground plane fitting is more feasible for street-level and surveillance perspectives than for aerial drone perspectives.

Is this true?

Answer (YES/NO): NO